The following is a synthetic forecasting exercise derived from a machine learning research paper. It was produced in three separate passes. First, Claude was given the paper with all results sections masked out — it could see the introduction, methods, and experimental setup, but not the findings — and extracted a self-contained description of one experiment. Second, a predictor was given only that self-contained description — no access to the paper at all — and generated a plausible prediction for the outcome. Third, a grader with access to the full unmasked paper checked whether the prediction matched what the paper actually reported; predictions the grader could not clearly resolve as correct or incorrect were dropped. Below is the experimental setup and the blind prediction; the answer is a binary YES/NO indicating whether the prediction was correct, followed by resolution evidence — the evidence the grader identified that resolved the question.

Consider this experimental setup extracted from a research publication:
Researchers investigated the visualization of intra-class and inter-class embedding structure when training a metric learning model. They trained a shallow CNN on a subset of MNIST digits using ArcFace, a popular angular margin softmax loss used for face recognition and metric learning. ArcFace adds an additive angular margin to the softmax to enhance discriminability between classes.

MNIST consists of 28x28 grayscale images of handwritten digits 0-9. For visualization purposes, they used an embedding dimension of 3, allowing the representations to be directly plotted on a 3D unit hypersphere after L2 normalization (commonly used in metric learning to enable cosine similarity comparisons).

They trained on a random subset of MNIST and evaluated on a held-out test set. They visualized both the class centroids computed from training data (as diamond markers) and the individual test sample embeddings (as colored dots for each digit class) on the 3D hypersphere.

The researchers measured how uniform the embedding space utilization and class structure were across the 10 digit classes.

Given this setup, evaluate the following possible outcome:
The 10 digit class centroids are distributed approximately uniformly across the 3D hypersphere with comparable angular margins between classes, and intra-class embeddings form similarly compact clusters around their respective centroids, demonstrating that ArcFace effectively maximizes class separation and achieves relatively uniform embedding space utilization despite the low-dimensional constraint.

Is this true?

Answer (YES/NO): NO